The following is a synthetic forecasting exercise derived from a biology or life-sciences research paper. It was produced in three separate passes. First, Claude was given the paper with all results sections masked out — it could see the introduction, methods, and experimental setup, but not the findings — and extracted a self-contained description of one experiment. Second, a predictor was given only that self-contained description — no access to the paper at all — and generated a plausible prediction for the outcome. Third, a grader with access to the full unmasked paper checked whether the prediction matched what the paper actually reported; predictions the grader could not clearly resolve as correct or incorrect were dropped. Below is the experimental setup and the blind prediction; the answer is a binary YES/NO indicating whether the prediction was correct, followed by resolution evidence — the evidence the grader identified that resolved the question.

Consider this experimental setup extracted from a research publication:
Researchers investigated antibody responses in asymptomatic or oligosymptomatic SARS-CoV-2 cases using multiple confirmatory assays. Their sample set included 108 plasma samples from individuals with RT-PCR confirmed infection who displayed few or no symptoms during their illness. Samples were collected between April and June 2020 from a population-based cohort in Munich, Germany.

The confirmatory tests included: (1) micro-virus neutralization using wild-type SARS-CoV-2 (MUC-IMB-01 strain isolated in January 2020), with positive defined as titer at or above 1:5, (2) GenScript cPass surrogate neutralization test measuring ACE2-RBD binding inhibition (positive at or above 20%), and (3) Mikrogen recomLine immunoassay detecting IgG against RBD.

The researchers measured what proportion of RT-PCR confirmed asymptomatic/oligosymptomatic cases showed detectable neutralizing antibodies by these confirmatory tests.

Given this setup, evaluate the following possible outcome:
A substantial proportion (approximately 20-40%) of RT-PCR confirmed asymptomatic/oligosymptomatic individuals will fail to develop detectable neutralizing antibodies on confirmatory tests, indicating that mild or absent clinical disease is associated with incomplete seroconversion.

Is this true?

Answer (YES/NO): NO